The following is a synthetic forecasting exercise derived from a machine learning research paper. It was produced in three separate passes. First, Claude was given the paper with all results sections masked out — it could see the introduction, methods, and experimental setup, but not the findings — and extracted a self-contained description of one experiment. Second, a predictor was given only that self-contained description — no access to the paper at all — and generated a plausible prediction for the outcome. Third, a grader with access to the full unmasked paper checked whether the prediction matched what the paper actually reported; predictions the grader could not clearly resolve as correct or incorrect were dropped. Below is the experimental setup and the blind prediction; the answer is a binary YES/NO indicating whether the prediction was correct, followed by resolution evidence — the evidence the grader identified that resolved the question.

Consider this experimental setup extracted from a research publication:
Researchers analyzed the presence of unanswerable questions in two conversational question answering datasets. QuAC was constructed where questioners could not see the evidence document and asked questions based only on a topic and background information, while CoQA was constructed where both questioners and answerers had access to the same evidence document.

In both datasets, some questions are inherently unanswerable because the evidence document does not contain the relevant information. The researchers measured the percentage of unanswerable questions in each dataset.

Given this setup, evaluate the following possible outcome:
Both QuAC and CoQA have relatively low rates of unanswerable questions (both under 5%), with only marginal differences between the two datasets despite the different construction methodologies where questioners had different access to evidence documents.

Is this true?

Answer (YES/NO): NO